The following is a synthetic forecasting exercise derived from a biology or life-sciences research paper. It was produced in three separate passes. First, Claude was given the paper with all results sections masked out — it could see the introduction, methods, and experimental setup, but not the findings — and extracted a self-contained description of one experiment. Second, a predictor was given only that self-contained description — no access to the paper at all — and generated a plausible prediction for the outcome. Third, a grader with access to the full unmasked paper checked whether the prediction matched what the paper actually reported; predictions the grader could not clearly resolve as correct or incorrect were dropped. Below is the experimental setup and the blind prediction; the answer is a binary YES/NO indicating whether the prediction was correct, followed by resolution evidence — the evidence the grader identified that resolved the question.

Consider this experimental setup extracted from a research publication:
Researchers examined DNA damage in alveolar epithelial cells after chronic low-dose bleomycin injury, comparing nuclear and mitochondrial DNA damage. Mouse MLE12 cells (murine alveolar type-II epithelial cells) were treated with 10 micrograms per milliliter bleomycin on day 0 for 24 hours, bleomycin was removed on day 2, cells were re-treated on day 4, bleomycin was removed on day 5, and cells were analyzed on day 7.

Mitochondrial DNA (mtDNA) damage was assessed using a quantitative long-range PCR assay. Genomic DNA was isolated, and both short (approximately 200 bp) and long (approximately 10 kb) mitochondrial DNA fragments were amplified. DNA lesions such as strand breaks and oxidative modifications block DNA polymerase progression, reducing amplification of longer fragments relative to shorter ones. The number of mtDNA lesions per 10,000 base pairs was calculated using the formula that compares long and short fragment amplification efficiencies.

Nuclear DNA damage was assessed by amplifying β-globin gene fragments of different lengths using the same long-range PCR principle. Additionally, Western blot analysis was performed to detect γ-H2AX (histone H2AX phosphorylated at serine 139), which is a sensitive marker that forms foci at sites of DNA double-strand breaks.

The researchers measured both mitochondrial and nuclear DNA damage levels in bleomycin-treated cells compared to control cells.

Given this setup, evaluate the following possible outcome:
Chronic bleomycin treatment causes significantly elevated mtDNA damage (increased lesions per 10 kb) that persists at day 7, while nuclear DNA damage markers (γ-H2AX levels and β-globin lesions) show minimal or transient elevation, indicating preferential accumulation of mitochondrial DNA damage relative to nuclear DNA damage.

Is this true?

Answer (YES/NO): NO